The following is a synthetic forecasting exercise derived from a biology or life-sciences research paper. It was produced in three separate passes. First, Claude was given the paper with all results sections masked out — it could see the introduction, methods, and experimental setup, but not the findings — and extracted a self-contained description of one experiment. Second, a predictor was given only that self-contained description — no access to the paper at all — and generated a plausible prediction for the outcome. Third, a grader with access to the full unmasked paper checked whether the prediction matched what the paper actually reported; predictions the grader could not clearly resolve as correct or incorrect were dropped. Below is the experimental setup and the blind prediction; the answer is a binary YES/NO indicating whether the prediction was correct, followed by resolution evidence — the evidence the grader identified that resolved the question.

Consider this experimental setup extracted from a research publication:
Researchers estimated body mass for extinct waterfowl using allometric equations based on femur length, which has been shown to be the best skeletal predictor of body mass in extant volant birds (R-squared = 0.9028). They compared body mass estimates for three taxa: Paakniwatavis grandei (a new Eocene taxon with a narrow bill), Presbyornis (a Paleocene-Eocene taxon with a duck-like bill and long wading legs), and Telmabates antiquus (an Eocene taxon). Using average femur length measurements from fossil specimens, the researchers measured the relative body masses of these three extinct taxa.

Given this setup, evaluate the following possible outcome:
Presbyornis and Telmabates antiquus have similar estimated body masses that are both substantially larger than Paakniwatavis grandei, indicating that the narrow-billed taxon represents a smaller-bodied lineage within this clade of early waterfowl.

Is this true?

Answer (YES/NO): NO